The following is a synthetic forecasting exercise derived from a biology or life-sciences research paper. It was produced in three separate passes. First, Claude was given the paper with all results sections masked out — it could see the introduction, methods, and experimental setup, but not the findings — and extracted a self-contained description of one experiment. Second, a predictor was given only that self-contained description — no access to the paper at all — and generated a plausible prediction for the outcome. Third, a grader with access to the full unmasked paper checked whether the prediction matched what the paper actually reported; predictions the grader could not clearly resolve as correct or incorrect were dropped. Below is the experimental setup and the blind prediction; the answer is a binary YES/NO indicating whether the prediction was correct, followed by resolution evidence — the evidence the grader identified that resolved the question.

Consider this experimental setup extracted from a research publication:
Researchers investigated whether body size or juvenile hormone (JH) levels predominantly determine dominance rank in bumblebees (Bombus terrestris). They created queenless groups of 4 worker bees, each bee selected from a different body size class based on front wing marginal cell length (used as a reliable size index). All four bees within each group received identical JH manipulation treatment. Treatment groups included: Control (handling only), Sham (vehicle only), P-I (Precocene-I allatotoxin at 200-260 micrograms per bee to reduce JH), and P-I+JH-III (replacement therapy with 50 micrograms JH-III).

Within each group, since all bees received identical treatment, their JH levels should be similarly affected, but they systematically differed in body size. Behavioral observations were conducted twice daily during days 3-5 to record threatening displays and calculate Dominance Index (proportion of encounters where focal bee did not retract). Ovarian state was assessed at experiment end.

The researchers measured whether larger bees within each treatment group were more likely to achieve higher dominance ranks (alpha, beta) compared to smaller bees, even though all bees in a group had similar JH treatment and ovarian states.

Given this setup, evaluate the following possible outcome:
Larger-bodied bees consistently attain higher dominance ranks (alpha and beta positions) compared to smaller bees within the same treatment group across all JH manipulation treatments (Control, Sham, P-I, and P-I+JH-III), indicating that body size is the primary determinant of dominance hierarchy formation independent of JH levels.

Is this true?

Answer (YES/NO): YES